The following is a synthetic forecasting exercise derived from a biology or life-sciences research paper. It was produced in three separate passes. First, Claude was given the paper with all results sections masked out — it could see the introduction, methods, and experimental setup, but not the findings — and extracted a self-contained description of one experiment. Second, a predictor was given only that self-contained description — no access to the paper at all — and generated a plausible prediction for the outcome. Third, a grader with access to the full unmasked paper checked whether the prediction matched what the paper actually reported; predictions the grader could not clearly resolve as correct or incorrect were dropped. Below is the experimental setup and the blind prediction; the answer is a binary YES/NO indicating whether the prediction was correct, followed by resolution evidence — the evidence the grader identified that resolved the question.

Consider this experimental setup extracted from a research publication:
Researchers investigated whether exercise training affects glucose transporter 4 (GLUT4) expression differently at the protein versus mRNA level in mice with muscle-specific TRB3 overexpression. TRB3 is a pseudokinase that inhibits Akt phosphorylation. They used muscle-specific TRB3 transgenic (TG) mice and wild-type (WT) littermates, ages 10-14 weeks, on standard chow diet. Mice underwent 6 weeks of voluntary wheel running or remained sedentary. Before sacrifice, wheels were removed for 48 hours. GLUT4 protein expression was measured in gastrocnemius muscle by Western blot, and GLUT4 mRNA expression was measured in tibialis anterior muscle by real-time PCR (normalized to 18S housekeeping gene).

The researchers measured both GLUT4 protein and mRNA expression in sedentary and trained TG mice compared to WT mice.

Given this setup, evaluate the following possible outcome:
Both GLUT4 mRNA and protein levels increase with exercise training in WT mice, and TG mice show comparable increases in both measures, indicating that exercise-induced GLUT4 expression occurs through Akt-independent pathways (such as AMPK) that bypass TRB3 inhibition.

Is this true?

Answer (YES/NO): NO